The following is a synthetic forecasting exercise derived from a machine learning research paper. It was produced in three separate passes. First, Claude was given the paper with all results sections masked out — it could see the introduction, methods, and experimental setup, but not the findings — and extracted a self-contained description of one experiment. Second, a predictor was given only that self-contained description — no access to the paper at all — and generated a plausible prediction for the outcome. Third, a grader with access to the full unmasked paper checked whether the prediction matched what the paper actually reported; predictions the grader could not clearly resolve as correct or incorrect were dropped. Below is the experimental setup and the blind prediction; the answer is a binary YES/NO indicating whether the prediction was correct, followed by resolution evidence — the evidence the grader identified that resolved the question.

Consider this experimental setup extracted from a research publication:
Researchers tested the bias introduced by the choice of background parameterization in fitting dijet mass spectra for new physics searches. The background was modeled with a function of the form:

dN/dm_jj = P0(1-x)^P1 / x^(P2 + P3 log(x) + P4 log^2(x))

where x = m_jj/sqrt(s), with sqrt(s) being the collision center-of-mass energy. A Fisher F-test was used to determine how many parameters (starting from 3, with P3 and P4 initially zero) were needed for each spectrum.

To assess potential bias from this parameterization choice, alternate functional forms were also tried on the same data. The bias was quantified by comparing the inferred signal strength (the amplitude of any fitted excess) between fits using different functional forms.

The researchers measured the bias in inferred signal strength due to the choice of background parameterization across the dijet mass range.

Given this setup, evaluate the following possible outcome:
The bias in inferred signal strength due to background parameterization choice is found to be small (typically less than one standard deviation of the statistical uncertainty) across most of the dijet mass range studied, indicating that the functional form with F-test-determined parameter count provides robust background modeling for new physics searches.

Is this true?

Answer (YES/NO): YES